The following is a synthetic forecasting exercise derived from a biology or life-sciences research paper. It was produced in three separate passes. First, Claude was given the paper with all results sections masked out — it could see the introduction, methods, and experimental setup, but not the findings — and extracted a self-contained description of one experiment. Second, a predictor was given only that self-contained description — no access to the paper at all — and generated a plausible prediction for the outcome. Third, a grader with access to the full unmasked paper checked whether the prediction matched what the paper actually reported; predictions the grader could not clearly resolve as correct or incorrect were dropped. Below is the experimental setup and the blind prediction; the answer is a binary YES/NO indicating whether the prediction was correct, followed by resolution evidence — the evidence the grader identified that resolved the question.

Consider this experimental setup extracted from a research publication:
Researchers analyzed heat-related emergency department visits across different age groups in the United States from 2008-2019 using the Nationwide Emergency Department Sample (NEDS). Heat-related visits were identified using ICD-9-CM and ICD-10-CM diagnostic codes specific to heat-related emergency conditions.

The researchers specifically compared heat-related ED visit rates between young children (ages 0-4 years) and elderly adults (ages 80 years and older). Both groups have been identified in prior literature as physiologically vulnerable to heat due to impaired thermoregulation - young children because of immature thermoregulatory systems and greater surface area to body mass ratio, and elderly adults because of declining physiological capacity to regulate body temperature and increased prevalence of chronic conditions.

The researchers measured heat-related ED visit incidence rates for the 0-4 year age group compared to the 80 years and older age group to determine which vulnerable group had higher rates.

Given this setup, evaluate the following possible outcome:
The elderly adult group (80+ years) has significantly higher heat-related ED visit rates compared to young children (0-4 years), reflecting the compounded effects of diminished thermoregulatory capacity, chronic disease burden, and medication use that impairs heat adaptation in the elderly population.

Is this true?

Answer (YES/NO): YES